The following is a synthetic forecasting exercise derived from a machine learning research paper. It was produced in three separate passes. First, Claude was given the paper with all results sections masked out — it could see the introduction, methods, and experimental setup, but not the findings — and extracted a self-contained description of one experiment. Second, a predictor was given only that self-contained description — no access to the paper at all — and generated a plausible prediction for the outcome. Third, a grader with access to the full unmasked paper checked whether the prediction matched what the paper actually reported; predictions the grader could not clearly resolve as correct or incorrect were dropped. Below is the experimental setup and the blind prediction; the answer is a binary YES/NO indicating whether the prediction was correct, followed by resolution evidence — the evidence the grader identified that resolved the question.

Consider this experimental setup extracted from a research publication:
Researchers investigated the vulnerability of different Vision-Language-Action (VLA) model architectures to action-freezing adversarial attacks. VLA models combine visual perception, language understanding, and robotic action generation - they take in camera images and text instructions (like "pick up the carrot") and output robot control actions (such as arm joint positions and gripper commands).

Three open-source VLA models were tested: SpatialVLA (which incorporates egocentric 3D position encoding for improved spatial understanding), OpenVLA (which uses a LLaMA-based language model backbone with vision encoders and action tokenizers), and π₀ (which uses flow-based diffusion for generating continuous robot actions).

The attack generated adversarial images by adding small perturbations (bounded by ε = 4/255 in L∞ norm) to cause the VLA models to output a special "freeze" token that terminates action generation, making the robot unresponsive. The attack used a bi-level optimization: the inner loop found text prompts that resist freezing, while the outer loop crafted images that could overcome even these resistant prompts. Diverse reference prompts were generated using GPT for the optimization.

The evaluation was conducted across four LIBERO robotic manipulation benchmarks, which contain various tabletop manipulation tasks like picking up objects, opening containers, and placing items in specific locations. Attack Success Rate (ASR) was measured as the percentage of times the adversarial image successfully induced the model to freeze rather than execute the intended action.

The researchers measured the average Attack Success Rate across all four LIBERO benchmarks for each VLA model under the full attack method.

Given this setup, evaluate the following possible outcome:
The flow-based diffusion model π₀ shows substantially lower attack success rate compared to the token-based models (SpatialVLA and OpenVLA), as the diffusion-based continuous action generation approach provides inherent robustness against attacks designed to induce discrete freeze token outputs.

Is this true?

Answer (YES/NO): YES